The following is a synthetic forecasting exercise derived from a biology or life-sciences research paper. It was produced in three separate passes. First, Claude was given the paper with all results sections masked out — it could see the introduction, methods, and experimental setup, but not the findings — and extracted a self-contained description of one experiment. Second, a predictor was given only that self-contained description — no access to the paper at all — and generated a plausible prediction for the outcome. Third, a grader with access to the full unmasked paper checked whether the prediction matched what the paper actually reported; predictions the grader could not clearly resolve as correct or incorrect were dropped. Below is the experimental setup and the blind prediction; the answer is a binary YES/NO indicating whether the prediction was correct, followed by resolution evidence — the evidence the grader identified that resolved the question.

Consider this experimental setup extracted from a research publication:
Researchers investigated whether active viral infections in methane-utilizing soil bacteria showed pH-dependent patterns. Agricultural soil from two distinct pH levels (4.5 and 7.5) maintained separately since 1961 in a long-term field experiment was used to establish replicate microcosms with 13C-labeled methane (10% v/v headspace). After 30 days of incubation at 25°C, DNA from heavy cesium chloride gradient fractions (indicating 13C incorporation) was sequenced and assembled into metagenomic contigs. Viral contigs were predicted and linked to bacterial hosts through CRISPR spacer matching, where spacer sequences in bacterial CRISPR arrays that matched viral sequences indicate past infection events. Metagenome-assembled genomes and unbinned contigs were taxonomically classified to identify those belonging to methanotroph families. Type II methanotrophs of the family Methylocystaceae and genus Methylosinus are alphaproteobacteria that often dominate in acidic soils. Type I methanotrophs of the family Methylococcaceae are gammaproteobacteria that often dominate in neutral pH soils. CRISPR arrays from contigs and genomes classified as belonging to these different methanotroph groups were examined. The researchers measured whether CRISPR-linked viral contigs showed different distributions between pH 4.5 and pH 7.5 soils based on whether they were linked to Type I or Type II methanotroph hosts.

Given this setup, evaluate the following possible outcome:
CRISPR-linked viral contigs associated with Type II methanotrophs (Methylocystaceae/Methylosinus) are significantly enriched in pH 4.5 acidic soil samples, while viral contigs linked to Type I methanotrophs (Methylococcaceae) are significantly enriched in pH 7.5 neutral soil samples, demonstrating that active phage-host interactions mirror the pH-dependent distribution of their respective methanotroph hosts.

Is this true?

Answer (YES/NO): NO